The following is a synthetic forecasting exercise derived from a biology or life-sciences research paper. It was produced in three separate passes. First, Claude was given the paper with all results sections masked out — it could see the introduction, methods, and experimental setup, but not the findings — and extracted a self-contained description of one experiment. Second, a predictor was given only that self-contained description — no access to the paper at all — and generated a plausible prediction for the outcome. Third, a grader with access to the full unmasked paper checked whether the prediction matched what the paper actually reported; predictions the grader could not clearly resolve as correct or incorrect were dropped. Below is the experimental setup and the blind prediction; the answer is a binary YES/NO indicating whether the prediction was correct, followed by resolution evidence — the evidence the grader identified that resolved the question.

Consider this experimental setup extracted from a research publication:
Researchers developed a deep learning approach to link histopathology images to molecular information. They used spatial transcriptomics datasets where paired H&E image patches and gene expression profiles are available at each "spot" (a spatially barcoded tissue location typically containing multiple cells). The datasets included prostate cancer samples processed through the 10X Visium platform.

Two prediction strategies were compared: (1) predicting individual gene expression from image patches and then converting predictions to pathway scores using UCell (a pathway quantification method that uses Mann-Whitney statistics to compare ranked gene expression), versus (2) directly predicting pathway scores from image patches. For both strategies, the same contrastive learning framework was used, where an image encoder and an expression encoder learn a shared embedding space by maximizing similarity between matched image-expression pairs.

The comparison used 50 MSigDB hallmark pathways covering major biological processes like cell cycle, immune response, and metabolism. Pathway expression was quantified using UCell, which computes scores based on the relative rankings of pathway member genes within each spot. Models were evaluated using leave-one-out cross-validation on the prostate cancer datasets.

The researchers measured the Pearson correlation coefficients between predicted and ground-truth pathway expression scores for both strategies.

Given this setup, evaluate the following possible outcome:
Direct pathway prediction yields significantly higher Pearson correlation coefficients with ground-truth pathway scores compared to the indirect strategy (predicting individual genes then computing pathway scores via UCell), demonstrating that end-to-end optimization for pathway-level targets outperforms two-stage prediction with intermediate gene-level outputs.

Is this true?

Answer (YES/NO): YES